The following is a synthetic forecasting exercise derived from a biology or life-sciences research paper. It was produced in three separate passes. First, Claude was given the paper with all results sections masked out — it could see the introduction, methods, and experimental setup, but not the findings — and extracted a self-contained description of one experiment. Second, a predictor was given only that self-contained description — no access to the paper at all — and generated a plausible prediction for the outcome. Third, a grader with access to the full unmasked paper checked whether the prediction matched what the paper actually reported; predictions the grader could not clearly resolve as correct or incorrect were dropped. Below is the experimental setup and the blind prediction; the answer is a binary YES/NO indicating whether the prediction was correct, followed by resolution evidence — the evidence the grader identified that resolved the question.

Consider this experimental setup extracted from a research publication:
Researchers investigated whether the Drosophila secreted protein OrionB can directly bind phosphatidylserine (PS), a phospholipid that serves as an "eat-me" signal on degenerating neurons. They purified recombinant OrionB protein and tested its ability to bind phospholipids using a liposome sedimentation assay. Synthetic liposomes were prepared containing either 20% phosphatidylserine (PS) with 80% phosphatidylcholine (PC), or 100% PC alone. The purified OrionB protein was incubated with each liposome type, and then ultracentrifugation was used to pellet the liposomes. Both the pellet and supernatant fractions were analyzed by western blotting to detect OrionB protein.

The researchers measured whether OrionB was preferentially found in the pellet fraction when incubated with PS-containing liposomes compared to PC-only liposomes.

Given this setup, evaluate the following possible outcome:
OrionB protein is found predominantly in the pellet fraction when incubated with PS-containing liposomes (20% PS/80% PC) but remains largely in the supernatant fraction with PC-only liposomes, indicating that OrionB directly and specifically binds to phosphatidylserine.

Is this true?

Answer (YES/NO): NO